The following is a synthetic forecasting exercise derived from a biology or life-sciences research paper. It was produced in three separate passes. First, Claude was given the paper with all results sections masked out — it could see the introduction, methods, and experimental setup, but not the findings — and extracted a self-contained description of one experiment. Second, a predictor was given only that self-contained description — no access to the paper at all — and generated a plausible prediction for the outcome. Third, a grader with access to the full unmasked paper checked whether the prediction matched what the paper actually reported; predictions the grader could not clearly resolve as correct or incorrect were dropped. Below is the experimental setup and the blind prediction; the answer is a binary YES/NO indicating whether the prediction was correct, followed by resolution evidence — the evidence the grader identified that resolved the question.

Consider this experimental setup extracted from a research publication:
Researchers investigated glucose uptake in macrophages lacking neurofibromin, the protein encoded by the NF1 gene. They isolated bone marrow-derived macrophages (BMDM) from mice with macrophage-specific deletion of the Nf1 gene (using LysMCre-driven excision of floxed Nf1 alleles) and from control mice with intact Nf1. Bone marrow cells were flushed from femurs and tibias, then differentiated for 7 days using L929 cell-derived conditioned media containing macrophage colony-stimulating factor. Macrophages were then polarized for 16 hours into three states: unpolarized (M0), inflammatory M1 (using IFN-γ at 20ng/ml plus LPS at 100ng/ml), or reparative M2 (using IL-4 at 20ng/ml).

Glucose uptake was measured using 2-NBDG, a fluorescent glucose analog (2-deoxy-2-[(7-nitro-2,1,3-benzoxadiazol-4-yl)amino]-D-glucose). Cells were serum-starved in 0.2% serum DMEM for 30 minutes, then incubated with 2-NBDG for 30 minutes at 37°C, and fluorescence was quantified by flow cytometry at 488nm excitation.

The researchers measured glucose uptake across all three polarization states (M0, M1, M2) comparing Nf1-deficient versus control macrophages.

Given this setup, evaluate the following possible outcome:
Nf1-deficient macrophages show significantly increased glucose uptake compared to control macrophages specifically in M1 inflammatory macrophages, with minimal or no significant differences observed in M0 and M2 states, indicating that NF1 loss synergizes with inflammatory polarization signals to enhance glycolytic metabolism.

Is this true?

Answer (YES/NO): NO